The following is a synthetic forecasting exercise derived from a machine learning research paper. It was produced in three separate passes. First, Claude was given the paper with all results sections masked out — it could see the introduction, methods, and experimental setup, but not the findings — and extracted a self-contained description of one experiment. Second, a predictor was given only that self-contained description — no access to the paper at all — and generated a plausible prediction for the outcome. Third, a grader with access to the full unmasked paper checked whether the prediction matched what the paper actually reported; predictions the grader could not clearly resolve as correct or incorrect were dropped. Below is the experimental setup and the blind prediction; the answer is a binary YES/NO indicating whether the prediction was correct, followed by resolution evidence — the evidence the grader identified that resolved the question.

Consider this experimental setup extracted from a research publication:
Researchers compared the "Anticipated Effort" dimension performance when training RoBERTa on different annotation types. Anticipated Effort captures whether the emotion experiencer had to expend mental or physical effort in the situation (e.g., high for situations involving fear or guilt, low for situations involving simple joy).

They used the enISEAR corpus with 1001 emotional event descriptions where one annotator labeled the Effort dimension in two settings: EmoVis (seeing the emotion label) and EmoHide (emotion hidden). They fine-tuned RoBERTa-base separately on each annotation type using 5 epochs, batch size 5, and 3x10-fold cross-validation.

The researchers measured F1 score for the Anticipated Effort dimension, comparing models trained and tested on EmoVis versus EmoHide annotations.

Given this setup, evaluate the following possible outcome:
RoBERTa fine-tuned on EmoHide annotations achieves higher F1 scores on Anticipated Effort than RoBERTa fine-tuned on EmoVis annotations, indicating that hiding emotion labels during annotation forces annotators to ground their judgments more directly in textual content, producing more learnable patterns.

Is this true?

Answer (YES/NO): NO